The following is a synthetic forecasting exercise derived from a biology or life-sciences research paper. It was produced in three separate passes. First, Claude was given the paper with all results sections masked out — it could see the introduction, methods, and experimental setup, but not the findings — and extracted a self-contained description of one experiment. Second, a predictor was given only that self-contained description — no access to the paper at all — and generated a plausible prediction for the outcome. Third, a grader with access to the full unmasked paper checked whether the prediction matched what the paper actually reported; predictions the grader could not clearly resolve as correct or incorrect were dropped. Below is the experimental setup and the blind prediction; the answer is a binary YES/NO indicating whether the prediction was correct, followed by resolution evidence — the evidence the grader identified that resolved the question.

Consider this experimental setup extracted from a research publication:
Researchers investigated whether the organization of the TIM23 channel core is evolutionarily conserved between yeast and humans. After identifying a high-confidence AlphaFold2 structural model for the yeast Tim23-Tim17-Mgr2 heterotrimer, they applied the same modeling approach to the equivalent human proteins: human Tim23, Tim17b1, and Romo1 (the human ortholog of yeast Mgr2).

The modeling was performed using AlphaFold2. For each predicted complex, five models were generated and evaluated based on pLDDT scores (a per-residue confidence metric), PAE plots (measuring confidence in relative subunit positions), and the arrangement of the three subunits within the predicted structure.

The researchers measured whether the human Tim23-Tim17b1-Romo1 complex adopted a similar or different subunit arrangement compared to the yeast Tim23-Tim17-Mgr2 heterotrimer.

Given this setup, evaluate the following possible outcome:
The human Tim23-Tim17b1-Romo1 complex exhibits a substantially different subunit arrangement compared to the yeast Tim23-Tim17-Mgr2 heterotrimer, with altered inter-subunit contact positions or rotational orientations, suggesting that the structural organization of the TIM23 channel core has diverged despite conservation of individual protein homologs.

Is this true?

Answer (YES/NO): NO